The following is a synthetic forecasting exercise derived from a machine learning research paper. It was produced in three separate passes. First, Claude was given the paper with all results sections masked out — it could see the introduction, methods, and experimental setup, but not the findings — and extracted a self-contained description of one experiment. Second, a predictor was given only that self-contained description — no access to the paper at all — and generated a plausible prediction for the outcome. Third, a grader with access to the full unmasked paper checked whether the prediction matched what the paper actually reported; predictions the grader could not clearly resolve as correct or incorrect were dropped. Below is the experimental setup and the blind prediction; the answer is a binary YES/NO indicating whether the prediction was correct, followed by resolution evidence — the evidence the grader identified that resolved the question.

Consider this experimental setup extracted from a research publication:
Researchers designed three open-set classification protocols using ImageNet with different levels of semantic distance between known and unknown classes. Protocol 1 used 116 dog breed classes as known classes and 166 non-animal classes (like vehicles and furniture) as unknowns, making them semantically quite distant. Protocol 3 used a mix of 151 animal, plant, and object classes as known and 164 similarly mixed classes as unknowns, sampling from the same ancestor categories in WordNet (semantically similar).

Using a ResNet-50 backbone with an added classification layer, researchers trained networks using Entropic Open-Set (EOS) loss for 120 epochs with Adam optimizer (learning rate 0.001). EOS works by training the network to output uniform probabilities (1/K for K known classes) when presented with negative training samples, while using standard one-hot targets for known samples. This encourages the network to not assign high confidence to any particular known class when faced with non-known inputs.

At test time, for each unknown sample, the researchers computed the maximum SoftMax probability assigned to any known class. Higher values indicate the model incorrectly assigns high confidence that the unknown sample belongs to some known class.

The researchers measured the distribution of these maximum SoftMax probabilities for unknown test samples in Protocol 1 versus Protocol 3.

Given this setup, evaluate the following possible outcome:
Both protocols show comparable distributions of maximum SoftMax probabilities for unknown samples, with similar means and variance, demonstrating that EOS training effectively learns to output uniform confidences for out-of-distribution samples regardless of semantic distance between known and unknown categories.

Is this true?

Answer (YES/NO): NO